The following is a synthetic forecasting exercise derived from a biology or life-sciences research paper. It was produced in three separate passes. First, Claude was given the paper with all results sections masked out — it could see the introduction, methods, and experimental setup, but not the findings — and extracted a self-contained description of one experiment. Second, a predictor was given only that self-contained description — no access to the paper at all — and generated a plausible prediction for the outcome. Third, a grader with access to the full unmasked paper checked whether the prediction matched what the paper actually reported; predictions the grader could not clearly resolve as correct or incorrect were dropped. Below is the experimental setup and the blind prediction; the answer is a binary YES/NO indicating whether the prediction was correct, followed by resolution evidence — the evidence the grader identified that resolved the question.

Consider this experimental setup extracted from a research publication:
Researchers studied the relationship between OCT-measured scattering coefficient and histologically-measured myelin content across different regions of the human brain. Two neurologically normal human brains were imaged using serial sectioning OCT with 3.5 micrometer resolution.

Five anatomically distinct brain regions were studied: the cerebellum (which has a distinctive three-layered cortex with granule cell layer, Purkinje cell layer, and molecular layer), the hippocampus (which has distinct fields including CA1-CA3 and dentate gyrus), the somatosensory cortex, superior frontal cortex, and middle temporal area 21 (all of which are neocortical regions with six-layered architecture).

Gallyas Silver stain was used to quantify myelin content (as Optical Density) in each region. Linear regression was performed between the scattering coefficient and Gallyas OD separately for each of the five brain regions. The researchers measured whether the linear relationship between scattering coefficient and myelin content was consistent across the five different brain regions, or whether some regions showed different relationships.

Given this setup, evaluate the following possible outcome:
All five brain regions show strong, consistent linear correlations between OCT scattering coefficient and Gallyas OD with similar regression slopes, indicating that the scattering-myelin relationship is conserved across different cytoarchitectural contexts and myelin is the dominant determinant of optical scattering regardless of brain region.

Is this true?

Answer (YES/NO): YES